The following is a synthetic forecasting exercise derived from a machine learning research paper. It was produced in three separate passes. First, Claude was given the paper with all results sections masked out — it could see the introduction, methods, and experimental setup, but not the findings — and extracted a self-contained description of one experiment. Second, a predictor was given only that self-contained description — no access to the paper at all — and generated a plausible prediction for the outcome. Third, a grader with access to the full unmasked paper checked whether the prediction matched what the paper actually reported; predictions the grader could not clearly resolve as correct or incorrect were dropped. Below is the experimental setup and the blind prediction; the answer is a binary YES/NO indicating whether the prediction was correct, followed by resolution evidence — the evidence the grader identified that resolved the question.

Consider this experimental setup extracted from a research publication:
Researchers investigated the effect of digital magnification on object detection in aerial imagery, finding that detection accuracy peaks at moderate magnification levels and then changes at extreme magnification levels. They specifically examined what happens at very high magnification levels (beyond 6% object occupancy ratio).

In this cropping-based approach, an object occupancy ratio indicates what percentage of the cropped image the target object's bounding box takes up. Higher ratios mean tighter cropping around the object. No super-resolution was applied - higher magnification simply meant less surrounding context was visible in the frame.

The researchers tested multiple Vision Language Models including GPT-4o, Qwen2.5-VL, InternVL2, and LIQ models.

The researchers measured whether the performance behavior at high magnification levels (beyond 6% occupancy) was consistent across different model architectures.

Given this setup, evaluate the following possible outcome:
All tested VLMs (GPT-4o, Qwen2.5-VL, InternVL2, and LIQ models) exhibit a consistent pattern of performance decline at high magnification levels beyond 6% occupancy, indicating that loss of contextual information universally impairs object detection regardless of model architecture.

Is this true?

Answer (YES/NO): YES